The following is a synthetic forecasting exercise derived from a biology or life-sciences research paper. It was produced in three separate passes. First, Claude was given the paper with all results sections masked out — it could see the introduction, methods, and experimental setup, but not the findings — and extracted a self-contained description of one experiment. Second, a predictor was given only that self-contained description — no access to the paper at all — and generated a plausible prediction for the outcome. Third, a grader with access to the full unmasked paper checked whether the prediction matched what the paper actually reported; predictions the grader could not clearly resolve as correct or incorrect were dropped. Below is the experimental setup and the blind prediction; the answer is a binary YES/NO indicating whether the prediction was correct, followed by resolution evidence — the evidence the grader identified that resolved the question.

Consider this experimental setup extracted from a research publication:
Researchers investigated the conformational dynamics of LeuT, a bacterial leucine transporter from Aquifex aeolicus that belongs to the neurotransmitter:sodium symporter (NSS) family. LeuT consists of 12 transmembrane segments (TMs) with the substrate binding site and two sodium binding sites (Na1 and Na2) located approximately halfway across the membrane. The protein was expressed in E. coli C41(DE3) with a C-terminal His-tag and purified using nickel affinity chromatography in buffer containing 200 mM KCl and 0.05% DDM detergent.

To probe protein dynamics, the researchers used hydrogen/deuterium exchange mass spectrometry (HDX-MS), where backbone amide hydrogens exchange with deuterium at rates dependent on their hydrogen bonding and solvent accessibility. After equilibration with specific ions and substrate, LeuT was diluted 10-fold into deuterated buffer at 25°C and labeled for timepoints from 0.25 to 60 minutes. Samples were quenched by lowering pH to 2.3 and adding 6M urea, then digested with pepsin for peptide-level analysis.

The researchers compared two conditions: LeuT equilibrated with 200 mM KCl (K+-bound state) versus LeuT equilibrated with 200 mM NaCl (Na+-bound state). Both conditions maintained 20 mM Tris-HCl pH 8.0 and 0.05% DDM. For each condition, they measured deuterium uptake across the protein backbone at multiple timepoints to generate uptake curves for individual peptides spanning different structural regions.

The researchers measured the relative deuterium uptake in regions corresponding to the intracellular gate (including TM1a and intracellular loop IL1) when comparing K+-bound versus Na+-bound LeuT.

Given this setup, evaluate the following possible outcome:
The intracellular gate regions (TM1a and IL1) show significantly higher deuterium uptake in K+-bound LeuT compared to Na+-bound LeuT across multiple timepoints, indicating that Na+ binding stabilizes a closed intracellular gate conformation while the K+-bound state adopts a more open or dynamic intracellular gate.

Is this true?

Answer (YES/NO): YES